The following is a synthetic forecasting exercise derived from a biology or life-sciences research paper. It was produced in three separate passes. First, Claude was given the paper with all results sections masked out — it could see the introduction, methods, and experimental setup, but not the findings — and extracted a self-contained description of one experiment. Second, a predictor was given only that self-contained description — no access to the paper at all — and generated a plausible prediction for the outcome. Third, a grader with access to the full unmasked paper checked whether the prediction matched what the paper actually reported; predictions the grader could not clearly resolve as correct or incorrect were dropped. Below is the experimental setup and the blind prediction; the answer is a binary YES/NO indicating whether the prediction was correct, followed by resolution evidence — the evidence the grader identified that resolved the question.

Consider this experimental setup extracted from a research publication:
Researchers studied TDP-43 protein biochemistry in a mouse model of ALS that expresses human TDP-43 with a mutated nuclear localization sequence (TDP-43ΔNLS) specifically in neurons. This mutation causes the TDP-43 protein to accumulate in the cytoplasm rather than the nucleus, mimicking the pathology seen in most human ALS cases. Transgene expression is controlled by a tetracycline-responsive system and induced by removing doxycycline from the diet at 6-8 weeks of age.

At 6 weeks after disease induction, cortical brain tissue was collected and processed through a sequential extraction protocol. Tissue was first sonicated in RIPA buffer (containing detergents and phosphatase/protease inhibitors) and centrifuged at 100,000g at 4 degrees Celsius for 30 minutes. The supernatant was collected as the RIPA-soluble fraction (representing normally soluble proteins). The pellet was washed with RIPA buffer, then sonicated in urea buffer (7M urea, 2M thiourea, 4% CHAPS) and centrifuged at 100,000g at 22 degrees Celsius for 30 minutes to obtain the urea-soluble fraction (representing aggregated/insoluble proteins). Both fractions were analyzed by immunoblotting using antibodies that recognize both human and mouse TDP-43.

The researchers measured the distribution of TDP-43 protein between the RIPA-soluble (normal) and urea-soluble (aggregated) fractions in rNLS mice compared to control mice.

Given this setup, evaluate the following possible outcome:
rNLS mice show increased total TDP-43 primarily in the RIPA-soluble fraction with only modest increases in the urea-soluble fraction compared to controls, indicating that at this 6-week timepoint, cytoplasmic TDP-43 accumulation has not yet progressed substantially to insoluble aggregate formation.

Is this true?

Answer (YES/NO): NO